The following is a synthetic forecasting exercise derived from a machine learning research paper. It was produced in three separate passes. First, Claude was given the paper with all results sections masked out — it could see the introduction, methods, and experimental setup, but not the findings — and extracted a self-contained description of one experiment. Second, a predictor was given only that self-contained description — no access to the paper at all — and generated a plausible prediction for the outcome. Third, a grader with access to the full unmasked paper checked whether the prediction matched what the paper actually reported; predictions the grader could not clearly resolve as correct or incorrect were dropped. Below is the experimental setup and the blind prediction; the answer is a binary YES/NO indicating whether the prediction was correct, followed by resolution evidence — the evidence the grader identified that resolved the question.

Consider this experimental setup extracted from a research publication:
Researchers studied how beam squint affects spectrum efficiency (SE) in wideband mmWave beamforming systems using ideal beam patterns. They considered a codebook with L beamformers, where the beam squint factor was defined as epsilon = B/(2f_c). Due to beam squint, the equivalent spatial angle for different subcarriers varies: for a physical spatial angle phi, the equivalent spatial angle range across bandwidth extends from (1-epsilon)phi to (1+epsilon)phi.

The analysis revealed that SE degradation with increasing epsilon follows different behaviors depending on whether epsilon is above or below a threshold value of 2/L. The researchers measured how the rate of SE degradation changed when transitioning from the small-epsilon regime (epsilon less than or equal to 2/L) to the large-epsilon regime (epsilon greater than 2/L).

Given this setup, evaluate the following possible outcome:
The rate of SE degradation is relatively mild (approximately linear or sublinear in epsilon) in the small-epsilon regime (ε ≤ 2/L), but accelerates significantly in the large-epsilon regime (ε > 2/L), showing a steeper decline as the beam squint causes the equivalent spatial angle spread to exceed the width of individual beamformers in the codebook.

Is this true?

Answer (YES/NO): NO